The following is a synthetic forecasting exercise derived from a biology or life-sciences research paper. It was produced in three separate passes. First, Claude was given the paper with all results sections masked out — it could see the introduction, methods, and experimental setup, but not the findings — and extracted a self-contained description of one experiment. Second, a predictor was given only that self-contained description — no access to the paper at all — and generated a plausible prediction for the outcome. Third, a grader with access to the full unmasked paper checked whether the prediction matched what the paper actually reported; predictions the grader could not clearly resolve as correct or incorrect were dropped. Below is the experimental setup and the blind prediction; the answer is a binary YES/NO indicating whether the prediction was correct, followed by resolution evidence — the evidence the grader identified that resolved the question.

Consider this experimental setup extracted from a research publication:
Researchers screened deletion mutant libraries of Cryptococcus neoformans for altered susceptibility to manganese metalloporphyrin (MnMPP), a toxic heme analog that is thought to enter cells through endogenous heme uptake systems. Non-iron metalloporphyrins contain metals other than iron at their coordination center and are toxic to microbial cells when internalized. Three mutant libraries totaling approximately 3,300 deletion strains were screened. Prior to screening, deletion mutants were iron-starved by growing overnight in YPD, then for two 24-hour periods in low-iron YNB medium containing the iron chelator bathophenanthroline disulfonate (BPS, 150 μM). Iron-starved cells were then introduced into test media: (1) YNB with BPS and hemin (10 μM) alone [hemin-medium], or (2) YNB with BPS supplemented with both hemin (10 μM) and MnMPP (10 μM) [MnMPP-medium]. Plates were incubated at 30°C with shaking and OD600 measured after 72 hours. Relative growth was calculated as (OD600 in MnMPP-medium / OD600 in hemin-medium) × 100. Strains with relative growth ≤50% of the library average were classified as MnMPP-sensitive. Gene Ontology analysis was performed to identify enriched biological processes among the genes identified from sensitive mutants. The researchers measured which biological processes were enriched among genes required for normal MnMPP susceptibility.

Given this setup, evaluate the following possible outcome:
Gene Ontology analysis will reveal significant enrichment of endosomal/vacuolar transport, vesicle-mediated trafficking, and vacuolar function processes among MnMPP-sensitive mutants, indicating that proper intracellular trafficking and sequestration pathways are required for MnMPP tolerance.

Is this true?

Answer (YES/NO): NO